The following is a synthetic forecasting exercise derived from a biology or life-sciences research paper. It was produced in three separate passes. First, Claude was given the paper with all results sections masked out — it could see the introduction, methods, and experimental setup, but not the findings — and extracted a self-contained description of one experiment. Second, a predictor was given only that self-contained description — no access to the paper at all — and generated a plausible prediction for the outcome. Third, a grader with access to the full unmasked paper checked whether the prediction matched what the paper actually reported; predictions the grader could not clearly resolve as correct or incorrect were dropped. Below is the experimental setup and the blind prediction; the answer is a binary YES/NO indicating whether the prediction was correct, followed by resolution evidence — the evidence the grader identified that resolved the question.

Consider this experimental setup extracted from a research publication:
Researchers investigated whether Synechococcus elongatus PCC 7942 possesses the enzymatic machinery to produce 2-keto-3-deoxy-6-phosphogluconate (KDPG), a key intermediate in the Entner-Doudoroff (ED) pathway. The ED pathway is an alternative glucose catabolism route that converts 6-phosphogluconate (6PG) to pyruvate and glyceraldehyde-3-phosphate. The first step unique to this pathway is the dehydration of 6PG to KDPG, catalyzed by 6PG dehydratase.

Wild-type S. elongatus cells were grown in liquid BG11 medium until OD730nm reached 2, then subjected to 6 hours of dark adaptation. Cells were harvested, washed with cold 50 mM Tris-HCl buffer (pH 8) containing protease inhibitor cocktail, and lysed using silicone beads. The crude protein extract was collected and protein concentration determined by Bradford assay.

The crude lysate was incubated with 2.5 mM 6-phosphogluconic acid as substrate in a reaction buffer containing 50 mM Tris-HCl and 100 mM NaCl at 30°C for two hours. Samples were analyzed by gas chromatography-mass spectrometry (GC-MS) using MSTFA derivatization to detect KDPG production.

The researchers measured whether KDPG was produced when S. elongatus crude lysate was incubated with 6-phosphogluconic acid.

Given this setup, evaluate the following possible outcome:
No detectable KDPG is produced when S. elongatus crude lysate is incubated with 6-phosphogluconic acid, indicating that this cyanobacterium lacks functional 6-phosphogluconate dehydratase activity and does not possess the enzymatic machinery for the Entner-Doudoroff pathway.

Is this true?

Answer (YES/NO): YES